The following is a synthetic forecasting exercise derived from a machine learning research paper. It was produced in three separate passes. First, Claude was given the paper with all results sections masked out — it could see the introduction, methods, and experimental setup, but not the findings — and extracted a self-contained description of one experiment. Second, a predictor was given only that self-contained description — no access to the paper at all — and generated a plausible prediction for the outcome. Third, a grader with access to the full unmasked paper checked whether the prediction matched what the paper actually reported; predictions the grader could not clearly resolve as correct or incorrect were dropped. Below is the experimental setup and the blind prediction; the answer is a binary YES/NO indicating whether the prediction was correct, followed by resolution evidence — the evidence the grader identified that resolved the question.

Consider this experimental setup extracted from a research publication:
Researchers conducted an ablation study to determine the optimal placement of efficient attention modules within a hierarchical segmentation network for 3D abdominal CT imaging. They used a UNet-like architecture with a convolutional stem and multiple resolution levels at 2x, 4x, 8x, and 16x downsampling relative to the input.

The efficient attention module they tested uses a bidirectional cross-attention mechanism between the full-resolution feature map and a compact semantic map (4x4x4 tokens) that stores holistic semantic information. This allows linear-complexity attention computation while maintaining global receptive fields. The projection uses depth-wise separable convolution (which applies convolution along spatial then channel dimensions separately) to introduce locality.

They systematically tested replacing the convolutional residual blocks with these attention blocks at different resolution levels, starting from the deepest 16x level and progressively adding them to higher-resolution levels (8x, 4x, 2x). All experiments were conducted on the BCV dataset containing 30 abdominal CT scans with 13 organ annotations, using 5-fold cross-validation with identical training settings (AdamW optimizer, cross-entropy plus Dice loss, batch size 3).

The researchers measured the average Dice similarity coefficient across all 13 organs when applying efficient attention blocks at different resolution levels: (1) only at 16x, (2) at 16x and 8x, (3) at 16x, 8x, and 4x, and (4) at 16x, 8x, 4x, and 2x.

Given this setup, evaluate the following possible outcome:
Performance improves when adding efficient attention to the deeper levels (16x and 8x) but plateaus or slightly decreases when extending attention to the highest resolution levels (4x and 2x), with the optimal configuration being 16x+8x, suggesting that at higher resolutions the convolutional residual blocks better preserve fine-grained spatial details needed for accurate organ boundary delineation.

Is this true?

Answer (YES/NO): NO